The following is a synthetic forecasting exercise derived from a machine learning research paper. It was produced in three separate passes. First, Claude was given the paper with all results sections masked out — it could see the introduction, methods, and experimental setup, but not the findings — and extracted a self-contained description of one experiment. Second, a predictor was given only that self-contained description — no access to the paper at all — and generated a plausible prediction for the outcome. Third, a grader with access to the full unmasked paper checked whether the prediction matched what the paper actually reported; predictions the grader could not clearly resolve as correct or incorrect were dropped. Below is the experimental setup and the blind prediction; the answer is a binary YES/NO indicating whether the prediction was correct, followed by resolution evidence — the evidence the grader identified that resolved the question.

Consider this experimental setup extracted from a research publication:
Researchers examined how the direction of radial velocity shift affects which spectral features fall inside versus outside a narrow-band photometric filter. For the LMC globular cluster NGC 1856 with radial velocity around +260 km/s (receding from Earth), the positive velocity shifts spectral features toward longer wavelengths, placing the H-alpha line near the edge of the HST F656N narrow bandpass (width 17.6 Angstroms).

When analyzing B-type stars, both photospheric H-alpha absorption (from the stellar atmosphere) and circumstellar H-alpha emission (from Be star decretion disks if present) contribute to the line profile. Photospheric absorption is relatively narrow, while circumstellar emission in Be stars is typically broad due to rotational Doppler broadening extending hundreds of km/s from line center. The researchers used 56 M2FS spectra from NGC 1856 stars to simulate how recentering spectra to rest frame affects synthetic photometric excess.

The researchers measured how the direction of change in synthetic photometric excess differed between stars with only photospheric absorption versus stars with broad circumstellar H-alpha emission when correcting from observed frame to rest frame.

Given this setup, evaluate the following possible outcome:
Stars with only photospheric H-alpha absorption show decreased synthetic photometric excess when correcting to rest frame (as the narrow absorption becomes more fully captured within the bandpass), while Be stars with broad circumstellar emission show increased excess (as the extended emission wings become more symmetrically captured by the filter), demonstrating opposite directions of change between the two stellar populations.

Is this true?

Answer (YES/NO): YES